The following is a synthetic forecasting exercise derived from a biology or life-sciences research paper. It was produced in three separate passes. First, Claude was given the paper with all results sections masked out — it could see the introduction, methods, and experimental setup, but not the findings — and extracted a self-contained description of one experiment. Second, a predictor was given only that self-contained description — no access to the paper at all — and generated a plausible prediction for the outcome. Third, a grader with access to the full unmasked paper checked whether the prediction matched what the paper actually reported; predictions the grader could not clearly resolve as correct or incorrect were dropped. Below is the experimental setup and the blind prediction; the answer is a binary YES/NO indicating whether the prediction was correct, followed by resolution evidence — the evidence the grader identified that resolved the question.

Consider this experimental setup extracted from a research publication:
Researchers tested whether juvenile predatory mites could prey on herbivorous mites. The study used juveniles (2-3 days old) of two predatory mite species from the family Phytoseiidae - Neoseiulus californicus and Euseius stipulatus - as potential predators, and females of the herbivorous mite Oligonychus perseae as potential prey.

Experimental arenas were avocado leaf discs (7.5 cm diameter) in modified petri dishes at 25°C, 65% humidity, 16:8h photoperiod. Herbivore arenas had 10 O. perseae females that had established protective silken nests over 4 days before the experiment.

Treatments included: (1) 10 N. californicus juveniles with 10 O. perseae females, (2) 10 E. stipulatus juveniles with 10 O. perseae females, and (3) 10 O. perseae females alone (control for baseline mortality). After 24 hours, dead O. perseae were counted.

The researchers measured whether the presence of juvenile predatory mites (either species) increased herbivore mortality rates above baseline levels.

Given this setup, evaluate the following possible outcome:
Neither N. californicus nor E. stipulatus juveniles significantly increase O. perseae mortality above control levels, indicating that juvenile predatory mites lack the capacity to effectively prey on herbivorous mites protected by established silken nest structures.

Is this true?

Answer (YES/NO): NO